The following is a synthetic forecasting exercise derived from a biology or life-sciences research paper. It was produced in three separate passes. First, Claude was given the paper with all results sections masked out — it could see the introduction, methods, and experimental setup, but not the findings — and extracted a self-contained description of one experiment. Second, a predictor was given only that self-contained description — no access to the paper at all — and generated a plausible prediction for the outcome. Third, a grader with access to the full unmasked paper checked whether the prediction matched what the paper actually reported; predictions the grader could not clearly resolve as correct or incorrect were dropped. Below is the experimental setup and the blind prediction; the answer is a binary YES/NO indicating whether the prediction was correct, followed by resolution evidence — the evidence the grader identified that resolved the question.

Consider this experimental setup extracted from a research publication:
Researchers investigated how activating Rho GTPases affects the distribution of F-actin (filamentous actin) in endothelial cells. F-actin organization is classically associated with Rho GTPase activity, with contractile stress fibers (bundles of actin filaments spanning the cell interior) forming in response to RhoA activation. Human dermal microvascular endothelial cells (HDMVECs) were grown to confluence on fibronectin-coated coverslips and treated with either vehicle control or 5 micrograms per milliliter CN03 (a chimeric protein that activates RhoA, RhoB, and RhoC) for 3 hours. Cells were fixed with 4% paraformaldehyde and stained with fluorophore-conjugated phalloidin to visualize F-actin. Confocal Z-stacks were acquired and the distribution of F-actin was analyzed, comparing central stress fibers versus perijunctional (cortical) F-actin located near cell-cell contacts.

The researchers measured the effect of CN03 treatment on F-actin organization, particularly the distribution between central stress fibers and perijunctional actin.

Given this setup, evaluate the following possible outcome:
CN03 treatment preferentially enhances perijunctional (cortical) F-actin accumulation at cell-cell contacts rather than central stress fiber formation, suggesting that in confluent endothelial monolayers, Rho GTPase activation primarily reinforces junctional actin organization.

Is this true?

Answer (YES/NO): YES